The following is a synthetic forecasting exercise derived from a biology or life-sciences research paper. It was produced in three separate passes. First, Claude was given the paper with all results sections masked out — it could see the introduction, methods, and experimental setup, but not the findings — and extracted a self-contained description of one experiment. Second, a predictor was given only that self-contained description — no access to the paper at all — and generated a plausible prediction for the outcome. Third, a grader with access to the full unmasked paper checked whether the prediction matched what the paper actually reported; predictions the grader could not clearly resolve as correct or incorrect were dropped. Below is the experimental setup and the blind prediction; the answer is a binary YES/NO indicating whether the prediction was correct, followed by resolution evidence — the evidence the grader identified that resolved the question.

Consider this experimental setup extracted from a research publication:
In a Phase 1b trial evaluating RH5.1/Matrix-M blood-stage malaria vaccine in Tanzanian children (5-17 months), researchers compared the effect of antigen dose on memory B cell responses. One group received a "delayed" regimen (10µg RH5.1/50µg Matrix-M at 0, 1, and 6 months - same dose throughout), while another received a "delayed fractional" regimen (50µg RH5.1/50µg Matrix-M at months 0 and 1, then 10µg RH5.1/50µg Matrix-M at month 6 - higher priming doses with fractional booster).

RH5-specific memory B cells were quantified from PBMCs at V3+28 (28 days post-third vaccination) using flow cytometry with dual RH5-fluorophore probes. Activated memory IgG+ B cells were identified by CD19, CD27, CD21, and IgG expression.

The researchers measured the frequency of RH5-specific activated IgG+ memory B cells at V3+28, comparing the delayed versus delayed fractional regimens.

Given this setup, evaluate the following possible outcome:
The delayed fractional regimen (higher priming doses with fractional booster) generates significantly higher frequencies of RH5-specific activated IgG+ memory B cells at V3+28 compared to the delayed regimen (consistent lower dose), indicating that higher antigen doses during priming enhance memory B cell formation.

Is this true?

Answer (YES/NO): NO